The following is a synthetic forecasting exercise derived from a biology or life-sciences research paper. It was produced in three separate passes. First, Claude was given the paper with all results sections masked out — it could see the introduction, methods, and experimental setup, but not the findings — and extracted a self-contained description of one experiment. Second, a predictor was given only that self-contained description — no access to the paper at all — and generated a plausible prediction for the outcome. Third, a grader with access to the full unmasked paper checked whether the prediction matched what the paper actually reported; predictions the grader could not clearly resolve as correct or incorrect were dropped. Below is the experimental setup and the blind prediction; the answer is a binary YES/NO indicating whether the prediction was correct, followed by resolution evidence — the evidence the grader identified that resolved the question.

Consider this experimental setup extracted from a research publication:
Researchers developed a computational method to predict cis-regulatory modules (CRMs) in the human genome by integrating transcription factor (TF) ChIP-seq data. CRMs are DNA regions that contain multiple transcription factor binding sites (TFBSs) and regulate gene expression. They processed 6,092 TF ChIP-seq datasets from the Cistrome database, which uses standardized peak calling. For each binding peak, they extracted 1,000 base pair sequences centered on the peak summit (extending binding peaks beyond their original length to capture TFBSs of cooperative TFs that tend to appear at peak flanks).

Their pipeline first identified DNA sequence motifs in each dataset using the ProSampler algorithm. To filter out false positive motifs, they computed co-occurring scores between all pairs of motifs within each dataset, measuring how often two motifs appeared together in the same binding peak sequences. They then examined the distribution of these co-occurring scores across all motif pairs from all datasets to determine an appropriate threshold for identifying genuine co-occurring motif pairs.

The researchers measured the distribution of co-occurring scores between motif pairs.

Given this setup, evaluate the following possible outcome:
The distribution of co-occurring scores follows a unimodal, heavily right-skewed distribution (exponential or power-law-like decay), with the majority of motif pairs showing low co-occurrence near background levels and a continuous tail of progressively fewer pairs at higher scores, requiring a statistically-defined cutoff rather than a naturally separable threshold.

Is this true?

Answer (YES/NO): NO